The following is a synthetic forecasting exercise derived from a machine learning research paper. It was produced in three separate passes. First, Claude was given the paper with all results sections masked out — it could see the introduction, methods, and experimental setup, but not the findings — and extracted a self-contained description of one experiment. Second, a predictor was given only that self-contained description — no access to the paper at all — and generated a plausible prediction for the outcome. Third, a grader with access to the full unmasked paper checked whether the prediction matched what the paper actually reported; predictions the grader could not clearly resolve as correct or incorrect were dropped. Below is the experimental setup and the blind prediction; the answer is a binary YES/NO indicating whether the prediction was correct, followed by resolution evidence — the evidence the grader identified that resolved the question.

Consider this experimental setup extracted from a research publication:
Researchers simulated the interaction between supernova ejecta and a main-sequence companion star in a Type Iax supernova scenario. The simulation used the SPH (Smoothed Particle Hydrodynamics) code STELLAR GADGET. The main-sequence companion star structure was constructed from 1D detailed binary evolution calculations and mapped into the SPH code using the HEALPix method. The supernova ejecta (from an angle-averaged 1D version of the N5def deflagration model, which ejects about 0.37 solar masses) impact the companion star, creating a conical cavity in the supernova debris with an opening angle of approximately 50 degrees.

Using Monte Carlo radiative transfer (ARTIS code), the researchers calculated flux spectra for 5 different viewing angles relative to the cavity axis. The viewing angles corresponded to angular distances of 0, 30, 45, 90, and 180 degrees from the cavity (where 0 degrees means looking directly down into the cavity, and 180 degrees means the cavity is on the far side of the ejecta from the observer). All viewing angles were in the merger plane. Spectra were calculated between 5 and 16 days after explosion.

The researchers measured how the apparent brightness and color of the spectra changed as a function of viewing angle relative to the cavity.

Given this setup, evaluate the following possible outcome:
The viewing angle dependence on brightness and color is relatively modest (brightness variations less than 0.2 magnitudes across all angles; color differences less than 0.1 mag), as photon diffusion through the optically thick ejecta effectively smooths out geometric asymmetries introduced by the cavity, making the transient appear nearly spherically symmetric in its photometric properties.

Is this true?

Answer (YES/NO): NO